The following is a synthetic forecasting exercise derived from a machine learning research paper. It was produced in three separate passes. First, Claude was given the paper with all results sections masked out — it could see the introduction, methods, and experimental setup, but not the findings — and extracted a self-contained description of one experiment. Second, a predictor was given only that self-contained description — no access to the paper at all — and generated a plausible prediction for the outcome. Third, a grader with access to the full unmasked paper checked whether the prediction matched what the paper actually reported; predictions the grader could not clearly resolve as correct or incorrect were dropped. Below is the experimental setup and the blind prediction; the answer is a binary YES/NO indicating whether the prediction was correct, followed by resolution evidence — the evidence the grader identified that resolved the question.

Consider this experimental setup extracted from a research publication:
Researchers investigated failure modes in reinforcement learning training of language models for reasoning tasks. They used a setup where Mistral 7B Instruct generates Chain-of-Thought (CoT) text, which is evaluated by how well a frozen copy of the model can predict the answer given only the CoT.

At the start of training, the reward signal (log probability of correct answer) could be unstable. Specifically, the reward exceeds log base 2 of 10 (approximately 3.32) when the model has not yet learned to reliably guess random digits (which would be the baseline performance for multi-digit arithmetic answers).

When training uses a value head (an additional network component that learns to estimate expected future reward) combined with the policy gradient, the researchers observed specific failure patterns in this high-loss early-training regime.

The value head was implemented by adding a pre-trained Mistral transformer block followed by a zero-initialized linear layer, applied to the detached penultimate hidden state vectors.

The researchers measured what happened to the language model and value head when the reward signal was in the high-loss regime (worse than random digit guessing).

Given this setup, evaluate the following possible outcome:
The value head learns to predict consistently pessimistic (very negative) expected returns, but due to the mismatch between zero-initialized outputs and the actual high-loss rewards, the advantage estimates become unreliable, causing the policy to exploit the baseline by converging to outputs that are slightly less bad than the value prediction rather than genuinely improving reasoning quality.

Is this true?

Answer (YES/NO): NO